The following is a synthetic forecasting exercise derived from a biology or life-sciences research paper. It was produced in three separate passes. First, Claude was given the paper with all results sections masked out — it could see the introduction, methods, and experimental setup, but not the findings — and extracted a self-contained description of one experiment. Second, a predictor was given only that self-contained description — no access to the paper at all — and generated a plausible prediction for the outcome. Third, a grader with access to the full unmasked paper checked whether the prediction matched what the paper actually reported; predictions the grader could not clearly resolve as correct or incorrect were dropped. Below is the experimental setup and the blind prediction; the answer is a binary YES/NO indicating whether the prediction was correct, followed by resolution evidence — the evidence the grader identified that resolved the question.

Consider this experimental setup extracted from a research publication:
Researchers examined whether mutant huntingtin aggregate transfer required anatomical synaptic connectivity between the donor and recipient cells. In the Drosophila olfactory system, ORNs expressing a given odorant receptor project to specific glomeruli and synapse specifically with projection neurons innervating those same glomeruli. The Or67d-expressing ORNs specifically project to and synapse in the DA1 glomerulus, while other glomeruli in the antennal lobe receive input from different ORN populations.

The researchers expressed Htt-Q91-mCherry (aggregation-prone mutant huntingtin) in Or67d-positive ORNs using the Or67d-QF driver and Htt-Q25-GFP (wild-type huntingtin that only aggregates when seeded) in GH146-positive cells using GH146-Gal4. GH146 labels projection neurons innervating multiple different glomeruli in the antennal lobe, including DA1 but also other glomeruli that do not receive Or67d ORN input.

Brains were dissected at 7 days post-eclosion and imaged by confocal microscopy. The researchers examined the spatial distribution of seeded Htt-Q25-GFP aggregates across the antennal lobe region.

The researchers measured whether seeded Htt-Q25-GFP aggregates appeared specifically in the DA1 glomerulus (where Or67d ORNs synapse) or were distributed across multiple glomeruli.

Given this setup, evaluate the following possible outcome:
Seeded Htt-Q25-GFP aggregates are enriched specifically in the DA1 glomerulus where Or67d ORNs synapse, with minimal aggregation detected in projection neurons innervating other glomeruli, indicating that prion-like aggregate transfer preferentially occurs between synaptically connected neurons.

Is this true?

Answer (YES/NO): YES